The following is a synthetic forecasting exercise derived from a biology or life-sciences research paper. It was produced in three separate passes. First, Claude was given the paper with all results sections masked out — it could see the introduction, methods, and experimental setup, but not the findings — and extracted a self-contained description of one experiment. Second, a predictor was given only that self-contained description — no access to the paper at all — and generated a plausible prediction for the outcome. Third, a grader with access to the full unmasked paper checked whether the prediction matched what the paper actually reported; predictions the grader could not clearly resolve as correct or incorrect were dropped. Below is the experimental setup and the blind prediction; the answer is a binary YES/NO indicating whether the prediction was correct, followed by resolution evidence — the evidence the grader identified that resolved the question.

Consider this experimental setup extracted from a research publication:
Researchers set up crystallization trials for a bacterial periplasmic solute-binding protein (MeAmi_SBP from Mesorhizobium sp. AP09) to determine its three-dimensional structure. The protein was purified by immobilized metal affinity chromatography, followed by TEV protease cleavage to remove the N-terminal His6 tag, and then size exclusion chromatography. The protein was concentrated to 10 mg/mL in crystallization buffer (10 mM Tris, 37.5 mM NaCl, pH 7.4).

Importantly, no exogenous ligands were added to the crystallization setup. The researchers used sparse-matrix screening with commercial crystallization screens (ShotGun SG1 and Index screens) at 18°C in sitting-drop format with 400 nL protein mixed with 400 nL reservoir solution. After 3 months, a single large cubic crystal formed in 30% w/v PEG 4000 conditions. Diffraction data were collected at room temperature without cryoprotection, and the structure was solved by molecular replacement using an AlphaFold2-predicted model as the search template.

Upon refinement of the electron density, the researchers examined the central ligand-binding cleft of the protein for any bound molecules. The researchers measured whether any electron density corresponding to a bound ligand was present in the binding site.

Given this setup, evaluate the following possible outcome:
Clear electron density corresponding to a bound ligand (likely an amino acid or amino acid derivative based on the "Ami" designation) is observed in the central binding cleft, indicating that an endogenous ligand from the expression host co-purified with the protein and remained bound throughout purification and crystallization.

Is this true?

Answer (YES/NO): YES